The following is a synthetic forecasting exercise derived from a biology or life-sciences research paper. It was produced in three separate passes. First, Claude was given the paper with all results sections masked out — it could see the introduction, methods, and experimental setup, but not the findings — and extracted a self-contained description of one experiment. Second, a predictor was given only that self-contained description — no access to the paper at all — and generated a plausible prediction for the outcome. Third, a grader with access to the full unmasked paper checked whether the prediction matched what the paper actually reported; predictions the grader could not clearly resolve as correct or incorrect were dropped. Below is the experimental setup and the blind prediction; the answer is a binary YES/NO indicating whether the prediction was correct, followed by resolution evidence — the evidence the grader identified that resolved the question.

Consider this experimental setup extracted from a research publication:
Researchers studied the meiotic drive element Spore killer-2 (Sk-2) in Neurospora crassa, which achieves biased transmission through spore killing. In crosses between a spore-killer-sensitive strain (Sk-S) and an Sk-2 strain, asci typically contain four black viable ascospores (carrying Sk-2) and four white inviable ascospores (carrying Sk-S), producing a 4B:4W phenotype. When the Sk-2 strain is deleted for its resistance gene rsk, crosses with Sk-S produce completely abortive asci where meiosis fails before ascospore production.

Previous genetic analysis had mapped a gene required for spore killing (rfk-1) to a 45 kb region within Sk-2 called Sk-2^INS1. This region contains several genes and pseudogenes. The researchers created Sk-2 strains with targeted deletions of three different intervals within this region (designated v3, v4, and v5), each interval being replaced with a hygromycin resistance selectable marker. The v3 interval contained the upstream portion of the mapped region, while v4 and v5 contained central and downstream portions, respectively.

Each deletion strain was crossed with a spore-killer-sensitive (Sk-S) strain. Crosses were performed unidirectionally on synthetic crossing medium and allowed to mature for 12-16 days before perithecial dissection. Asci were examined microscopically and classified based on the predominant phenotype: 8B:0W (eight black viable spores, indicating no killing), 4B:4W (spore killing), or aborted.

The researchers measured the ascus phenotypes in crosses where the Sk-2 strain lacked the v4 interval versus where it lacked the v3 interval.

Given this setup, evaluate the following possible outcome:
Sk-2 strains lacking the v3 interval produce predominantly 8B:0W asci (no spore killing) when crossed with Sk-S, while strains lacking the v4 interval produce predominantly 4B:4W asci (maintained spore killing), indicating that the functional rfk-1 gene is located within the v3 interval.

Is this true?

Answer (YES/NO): NO